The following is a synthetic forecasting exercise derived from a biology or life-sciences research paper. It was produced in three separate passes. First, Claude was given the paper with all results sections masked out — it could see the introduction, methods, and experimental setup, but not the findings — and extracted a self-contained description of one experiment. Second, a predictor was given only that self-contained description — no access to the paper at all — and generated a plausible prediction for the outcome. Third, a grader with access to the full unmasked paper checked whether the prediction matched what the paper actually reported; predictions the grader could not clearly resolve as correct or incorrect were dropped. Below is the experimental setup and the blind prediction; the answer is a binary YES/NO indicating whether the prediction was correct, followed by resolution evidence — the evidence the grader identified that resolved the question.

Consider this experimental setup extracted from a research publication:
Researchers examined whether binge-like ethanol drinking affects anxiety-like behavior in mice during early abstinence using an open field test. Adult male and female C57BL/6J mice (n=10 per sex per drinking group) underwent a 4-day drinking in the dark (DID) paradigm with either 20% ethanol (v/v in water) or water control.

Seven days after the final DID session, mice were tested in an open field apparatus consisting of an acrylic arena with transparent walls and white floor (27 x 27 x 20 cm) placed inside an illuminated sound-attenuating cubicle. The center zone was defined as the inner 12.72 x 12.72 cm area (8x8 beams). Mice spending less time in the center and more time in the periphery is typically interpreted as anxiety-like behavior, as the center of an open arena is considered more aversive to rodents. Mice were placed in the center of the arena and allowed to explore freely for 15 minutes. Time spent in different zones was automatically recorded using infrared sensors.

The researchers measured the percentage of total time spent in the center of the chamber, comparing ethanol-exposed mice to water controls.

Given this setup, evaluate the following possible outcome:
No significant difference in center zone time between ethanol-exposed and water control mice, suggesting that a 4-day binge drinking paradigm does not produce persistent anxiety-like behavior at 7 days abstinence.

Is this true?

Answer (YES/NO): YES